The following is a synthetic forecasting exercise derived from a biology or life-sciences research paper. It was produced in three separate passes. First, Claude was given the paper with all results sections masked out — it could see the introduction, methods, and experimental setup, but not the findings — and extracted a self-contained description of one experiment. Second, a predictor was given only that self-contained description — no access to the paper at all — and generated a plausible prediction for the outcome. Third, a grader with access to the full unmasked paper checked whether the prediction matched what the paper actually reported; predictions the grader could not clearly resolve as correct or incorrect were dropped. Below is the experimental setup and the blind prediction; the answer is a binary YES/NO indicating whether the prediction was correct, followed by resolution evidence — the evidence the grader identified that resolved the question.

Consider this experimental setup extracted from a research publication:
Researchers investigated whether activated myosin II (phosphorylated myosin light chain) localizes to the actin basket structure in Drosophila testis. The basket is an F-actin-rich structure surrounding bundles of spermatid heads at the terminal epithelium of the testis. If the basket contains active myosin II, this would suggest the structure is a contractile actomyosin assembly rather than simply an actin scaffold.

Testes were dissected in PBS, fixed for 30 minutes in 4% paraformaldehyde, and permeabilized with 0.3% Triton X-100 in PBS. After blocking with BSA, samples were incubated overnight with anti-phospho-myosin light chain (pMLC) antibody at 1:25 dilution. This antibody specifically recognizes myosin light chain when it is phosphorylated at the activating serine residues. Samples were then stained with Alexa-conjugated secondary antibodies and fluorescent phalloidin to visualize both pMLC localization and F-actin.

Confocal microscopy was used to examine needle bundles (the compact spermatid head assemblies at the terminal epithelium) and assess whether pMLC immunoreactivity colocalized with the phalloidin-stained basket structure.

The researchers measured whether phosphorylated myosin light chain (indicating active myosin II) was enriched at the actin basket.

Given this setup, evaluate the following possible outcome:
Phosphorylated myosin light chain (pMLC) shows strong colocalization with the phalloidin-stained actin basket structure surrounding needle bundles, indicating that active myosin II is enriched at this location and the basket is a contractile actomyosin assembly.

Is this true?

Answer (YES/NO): YES